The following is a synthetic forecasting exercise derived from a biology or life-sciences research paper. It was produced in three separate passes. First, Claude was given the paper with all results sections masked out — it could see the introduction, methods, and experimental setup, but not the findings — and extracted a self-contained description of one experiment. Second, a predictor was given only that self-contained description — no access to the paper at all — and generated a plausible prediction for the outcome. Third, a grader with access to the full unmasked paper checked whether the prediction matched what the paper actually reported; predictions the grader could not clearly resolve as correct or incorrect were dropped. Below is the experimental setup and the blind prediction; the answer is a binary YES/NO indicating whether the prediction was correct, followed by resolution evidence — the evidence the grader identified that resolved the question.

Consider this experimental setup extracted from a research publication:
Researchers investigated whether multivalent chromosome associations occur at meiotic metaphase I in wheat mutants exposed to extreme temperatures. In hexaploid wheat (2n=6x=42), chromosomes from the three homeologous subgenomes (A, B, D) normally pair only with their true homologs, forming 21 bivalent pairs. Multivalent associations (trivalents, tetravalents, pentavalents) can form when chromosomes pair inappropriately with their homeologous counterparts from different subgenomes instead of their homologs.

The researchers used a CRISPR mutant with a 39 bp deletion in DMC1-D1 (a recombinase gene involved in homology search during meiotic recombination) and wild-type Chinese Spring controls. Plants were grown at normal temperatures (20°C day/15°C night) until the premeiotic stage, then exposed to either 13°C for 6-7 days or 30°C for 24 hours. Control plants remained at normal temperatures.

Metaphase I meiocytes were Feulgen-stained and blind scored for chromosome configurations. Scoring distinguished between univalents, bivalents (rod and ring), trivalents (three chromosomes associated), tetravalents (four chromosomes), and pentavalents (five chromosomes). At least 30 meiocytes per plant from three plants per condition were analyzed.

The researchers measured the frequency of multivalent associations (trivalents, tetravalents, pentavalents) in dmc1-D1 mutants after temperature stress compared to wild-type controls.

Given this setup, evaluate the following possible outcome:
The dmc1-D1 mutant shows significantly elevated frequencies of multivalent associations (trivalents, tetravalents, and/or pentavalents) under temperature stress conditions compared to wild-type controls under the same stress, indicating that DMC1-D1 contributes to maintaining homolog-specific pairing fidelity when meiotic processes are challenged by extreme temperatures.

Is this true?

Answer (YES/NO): NO